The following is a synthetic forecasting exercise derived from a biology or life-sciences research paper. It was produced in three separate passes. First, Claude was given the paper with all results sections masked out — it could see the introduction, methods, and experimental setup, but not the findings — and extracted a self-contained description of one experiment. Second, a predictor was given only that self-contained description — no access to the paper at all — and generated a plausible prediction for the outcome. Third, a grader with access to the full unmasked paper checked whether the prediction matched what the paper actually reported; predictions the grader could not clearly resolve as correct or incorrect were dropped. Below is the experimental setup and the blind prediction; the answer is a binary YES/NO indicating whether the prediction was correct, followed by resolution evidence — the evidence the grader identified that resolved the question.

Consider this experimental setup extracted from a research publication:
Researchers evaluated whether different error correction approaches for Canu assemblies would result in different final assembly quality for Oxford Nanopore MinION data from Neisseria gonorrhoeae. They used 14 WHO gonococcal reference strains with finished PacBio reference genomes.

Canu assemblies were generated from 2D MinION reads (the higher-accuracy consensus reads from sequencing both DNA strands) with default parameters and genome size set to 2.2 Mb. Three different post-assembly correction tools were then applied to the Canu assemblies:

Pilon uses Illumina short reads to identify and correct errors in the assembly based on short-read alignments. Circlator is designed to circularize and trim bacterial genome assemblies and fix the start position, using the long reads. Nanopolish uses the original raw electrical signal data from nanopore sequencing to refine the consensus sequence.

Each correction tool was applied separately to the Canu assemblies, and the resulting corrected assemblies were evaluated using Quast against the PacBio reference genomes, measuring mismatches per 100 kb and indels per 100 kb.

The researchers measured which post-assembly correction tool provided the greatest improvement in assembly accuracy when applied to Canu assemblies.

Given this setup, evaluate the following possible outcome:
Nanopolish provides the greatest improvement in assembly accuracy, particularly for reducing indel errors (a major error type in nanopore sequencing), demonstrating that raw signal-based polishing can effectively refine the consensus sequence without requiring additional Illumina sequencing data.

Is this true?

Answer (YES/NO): YES